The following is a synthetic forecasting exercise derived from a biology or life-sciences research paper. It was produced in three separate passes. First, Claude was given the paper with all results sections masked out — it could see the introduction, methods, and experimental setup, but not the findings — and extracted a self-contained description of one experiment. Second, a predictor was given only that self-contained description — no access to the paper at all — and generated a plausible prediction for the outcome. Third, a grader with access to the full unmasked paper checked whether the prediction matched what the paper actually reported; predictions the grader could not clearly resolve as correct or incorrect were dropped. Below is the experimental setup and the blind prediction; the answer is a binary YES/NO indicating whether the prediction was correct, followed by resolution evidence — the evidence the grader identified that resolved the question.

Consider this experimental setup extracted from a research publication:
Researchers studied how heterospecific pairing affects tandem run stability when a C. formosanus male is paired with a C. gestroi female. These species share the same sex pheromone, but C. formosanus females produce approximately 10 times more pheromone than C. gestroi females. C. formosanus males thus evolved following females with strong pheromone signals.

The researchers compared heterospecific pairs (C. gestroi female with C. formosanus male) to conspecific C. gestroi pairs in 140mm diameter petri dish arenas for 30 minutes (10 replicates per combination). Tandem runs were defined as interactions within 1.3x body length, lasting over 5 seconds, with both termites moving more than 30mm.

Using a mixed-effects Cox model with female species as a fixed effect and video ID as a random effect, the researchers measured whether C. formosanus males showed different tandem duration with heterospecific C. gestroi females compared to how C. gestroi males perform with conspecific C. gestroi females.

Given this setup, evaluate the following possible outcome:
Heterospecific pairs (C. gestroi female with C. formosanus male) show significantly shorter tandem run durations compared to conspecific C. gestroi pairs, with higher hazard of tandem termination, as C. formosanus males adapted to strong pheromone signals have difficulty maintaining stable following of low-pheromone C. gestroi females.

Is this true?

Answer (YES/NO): YES